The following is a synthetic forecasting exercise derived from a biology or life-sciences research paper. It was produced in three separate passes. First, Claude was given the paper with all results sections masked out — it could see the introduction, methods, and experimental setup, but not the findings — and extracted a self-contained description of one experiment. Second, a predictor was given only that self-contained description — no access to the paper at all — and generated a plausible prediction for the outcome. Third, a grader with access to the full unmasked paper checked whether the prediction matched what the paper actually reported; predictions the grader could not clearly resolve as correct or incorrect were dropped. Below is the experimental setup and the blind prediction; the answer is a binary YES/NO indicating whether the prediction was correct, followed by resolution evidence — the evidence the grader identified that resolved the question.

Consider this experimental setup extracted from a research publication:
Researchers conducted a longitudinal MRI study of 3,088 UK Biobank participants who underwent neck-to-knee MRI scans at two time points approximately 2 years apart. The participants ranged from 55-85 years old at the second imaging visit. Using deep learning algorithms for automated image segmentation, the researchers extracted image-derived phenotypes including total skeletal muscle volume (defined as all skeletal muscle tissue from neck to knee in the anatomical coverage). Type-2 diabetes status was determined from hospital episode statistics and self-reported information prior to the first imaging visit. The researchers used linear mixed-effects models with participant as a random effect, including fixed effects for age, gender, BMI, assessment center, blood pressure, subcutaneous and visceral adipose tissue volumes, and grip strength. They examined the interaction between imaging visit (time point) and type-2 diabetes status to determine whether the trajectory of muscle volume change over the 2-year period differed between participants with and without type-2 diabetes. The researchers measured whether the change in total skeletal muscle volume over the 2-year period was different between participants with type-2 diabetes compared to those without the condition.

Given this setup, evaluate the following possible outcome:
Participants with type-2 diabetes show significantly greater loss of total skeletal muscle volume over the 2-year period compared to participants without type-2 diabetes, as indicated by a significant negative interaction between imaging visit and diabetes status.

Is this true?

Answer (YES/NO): NO